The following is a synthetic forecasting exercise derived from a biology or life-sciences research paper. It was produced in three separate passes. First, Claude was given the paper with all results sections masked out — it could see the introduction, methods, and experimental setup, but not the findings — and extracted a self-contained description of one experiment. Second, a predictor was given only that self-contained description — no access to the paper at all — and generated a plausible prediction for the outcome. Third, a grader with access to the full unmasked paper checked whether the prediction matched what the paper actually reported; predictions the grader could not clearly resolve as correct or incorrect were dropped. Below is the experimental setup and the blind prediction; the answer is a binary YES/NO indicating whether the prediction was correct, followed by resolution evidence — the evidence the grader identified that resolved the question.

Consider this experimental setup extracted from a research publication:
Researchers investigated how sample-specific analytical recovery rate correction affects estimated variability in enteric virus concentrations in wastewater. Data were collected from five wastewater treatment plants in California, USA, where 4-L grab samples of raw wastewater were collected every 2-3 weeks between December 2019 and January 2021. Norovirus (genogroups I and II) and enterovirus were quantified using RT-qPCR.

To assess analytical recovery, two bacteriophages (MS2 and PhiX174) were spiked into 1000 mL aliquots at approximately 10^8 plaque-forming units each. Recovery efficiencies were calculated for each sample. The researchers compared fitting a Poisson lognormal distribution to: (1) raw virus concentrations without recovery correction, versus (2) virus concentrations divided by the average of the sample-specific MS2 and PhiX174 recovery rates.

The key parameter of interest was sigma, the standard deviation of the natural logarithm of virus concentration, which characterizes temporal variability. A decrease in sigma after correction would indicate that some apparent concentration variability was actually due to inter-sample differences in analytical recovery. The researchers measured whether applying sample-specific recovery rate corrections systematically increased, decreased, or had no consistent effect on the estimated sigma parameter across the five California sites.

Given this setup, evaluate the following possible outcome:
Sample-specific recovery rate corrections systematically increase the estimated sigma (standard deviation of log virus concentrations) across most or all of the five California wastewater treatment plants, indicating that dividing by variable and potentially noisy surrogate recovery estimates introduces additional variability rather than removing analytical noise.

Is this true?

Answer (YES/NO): NO